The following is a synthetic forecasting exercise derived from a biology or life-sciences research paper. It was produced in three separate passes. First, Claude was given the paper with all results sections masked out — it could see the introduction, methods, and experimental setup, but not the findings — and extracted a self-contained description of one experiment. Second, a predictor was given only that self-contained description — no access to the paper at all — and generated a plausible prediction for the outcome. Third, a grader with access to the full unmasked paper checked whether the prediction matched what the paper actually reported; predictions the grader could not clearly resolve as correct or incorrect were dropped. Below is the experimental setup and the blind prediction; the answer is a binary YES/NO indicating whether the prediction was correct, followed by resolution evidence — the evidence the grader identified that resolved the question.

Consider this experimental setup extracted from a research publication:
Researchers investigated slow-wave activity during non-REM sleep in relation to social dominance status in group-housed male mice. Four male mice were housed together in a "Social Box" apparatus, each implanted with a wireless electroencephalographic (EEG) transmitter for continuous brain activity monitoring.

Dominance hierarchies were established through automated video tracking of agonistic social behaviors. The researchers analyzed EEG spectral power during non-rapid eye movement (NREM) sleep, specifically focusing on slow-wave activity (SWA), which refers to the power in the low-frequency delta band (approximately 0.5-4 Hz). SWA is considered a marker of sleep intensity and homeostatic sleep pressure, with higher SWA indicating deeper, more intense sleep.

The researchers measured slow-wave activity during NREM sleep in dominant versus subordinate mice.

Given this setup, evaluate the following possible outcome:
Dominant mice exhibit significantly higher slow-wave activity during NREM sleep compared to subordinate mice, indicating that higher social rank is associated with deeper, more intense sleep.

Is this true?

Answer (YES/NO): NO